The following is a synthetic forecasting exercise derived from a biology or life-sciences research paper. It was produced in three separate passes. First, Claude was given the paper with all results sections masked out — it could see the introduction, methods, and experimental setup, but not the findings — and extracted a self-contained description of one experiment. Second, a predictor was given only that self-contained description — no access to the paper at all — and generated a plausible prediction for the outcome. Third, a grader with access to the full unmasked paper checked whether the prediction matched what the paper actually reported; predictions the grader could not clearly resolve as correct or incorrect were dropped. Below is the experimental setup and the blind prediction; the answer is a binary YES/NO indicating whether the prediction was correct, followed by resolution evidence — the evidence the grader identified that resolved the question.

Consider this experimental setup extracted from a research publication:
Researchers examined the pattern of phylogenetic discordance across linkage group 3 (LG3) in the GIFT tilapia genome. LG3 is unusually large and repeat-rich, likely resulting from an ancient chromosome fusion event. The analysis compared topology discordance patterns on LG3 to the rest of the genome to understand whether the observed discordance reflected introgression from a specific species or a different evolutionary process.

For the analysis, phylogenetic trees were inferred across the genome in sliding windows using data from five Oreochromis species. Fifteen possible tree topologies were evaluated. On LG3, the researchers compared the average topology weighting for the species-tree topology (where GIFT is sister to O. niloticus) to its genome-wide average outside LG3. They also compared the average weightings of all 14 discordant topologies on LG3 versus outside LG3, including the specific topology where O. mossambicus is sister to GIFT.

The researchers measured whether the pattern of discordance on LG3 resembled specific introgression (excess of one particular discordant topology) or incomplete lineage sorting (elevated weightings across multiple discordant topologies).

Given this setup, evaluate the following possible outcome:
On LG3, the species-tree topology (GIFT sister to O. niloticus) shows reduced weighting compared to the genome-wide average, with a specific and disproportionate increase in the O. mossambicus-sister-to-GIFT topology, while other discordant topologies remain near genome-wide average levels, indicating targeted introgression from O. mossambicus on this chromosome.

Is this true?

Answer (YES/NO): NO